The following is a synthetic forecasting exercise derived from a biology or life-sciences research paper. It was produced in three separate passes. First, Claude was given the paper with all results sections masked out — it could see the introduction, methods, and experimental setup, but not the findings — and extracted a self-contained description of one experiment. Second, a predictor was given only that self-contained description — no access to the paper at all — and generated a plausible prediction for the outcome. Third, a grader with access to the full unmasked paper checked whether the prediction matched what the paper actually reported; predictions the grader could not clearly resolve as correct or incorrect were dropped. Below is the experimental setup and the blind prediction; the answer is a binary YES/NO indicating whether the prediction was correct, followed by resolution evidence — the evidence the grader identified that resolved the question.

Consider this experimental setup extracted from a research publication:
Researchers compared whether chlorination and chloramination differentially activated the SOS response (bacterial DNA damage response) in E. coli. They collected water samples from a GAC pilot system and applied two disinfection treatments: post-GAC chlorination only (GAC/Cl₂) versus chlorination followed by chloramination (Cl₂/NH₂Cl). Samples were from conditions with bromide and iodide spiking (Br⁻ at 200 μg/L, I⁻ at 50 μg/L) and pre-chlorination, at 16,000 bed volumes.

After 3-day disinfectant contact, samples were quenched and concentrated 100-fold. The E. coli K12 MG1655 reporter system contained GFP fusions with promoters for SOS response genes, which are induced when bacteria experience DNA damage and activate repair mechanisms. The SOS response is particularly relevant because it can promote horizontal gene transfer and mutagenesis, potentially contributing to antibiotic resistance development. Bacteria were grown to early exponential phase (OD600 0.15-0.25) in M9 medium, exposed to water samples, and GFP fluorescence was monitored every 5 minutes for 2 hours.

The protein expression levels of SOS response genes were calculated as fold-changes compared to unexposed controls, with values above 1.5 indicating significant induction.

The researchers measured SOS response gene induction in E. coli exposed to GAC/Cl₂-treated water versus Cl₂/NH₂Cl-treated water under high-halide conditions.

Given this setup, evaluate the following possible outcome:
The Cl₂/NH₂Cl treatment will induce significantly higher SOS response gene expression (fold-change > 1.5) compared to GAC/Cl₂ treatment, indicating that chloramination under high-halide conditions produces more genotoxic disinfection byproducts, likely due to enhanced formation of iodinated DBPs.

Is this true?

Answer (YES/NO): NO